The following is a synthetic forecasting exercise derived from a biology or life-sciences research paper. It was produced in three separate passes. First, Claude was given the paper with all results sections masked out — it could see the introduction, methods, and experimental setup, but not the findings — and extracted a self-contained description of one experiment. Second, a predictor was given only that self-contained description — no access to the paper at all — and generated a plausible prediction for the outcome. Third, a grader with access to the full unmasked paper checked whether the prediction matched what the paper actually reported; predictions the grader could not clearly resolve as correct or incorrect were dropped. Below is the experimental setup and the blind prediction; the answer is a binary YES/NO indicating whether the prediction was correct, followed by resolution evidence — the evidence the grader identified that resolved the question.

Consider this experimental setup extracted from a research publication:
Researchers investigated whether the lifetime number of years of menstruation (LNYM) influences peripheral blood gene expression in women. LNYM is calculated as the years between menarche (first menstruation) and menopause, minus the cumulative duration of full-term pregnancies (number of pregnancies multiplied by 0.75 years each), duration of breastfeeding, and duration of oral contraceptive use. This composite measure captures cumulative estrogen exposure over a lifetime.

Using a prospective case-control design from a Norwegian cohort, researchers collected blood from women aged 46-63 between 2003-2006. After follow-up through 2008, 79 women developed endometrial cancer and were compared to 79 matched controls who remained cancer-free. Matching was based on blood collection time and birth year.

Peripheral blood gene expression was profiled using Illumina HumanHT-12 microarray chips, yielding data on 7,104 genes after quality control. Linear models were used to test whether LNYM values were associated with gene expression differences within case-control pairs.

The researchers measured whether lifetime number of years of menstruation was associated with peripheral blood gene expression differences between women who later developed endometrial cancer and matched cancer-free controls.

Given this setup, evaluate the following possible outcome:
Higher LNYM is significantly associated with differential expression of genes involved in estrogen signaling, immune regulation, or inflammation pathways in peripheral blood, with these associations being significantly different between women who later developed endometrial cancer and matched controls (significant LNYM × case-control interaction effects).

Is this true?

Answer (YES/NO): NO